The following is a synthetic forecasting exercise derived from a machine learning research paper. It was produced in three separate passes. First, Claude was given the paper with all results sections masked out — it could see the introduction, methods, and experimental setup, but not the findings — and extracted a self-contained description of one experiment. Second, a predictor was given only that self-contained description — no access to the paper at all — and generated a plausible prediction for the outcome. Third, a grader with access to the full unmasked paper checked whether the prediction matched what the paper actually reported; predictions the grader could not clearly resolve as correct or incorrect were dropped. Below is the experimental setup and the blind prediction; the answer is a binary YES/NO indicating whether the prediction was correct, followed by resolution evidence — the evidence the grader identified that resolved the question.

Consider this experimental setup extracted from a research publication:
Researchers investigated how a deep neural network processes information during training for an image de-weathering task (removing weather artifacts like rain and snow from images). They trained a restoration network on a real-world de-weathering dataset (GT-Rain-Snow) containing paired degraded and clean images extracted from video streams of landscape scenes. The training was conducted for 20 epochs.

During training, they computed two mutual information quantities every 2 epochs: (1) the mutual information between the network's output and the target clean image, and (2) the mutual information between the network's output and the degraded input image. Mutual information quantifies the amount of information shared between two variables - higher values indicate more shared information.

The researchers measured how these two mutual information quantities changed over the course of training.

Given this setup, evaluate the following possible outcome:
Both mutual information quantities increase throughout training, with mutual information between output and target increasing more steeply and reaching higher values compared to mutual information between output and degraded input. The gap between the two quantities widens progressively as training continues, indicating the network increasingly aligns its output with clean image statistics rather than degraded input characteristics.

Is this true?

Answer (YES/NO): NO